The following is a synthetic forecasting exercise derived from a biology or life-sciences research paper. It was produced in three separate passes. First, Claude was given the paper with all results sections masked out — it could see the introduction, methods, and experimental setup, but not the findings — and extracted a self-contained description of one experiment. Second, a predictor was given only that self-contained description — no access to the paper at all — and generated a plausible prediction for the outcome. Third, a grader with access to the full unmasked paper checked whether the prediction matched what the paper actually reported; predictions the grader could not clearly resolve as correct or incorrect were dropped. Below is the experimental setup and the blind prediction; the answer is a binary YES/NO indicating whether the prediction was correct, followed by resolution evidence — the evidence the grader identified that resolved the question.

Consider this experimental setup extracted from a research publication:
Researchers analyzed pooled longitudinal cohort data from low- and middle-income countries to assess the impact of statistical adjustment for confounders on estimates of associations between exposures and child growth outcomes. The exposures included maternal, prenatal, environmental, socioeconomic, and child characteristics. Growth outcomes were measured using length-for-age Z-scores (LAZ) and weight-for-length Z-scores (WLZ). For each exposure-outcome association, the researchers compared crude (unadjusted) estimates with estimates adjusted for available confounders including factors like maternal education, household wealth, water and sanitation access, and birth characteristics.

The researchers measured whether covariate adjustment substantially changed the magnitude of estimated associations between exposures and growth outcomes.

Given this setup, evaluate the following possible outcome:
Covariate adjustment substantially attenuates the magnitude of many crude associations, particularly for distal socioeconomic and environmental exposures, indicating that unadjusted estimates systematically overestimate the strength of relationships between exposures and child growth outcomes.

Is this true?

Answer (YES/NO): NO